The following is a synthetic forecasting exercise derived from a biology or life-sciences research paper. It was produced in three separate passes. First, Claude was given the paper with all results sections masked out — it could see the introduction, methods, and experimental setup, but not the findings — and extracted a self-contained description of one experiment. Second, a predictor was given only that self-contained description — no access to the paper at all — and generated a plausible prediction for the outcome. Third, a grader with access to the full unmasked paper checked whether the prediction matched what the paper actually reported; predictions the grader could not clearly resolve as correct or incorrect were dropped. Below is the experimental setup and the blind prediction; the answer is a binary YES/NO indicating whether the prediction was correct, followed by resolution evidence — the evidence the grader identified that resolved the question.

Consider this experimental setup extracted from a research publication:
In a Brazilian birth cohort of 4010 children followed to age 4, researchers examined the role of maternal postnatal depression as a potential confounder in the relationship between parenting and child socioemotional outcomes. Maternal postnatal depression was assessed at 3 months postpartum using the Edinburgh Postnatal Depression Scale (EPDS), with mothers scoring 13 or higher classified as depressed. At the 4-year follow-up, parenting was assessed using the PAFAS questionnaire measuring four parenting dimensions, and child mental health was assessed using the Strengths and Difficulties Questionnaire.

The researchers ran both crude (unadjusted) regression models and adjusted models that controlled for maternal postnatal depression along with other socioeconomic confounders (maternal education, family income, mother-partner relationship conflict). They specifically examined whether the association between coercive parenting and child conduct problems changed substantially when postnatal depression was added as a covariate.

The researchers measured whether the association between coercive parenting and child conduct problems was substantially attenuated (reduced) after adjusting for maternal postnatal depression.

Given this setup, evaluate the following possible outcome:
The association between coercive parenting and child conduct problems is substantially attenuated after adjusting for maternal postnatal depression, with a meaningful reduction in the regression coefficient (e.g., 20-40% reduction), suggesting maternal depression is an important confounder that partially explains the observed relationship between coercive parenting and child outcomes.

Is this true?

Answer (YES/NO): NO